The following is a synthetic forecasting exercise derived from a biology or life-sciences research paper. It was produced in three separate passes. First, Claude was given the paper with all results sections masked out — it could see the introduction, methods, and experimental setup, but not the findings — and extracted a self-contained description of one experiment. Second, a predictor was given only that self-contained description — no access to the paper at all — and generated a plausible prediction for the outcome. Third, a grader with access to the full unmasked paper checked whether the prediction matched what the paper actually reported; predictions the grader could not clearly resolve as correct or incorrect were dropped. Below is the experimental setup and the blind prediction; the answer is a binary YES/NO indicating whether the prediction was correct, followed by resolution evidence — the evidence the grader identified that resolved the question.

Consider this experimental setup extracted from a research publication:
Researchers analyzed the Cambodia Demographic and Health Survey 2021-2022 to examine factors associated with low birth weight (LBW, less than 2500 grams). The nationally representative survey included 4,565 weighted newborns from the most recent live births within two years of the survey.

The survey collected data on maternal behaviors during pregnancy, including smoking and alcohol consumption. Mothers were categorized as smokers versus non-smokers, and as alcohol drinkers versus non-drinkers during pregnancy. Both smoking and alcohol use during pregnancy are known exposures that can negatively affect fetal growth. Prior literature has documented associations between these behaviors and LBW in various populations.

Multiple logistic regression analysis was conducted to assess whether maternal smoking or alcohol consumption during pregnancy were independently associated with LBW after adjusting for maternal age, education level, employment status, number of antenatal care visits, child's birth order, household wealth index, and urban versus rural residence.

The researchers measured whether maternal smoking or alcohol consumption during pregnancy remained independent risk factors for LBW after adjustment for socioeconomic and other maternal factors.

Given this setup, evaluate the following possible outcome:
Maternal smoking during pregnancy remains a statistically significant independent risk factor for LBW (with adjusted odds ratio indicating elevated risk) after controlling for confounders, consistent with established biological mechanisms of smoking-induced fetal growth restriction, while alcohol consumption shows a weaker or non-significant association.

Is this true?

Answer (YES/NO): NO